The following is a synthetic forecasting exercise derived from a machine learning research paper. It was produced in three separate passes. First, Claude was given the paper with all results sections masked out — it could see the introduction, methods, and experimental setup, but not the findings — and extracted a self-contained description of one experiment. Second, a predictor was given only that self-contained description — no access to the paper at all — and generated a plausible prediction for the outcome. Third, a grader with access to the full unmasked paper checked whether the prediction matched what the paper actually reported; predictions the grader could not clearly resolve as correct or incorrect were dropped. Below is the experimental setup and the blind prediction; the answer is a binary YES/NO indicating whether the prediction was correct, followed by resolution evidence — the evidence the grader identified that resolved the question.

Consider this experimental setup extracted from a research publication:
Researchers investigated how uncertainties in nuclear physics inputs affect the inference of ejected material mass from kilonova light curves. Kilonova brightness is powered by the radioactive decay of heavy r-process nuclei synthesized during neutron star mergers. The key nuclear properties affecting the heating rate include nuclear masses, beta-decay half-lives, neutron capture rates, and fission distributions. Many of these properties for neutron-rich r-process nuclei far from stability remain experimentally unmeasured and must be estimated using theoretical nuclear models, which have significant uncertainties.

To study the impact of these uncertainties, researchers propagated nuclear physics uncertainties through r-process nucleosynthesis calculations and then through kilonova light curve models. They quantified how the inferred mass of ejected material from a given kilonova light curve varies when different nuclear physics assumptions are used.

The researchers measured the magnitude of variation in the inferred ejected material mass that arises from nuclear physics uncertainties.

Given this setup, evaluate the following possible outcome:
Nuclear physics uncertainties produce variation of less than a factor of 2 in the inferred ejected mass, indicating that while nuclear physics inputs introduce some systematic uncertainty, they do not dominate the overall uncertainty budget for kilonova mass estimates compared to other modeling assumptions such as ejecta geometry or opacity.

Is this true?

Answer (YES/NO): NO